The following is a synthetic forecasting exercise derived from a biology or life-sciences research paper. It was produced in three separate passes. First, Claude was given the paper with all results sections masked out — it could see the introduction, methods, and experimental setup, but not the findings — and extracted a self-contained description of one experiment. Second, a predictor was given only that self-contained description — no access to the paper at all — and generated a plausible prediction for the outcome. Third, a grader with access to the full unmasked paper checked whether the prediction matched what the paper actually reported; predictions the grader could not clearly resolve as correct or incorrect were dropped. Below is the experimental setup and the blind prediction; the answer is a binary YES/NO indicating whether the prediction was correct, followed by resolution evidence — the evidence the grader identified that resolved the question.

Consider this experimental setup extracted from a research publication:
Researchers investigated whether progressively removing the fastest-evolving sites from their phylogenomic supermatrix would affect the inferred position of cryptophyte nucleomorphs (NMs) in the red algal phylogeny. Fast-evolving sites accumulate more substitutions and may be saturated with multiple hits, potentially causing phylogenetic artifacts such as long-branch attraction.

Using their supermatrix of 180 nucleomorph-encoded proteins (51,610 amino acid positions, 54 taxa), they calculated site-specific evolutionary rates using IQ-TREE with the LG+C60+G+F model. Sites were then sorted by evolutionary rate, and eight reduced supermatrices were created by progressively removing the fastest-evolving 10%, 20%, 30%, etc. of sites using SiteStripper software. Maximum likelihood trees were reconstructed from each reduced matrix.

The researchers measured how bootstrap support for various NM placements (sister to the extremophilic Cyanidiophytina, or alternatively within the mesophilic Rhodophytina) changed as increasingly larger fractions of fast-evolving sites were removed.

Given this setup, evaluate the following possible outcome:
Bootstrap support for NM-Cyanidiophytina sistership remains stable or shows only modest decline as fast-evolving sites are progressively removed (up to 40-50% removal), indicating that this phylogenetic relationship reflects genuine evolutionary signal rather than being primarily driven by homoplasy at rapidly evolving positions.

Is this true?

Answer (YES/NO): YES